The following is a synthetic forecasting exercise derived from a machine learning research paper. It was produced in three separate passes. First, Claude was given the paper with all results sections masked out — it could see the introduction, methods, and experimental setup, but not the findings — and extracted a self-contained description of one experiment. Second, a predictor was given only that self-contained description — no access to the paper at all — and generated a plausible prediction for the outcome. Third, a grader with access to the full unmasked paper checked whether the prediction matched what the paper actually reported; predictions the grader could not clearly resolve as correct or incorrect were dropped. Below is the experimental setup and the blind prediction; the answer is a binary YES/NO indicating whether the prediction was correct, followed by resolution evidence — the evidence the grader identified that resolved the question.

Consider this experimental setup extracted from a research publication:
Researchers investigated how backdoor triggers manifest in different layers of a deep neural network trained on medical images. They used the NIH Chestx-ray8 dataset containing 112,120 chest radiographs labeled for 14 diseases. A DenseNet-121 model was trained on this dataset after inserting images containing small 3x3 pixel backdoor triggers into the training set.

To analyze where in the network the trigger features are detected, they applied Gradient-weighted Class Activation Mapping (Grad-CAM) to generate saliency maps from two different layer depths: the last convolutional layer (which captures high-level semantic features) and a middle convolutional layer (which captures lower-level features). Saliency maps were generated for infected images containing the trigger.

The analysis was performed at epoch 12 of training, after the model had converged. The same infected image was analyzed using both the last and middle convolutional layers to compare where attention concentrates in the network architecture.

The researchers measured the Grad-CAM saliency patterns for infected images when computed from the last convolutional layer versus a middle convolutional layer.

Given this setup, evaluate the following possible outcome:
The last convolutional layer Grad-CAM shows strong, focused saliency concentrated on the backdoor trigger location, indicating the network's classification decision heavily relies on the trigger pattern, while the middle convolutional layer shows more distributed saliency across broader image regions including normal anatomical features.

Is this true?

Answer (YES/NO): NO